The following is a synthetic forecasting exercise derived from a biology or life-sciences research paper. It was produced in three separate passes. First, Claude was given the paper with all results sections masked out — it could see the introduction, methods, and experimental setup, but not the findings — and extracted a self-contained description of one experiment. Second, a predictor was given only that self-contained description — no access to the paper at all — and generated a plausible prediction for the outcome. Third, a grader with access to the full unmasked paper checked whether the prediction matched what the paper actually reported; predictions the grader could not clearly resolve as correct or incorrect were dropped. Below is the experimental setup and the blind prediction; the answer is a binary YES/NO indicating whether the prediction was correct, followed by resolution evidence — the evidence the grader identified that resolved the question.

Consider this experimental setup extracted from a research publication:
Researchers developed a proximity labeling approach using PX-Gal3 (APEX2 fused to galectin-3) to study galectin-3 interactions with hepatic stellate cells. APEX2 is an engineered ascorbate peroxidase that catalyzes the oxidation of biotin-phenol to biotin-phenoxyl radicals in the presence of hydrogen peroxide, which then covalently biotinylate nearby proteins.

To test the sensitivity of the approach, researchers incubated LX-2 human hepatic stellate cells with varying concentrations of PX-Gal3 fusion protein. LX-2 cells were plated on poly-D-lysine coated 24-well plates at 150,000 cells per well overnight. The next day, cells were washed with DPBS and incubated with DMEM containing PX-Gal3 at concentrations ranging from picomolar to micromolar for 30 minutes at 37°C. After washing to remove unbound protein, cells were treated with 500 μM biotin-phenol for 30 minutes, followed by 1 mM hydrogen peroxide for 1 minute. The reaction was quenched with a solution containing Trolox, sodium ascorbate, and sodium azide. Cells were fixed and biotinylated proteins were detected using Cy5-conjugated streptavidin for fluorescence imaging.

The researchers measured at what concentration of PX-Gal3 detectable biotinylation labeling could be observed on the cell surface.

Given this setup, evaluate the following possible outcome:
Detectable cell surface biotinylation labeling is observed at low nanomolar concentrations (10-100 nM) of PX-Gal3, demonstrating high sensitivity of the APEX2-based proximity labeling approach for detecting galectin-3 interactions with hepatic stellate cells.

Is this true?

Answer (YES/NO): YES